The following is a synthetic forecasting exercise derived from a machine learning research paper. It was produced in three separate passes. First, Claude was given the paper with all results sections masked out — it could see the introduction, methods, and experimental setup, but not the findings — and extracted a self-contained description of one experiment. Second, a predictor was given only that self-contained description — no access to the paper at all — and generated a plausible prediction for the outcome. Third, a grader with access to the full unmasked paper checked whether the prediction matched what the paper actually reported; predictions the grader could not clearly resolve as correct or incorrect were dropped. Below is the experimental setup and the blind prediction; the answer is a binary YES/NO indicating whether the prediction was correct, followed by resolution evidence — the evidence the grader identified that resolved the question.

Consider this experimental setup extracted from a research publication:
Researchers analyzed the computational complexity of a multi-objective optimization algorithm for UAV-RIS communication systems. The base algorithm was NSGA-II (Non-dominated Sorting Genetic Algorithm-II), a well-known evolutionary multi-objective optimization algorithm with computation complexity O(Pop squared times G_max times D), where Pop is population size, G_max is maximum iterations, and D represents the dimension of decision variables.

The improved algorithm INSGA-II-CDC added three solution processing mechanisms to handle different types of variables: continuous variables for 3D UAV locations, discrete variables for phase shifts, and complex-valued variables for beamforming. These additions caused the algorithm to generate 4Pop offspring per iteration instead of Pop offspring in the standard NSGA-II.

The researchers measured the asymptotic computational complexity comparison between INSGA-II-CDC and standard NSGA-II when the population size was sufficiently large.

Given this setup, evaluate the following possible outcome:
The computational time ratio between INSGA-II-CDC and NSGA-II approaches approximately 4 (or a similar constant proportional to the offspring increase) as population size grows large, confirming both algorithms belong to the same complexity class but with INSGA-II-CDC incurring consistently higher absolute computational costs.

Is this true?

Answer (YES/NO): NO